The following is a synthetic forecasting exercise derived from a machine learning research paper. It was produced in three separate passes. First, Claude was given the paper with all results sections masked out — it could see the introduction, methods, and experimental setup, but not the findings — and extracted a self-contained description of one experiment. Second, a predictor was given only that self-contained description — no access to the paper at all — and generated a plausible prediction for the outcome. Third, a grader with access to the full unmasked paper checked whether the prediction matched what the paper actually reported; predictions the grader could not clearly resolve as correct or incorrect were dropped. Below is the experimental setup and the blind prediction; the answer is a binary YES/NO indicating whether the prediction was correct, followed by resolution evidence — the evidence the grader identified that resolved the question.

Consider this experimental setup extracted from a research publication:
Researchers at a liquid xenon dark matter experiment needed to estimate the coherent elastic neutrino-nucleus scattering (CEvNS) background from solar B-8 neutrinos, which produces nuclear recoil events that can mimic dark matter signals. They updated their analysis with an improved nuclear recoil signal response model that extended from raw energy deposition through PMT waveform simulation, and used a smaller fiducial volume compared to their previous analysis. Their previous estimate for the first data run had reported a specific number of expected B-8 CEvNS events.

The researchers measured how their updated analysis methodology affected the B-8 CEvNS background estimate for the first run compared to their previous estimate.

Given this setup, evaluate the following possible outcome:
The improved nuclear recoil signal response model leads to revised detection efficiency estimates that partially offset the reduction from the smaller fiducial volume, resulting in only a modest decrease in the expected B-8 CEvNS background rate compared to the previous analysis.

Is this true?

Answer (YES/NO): NO